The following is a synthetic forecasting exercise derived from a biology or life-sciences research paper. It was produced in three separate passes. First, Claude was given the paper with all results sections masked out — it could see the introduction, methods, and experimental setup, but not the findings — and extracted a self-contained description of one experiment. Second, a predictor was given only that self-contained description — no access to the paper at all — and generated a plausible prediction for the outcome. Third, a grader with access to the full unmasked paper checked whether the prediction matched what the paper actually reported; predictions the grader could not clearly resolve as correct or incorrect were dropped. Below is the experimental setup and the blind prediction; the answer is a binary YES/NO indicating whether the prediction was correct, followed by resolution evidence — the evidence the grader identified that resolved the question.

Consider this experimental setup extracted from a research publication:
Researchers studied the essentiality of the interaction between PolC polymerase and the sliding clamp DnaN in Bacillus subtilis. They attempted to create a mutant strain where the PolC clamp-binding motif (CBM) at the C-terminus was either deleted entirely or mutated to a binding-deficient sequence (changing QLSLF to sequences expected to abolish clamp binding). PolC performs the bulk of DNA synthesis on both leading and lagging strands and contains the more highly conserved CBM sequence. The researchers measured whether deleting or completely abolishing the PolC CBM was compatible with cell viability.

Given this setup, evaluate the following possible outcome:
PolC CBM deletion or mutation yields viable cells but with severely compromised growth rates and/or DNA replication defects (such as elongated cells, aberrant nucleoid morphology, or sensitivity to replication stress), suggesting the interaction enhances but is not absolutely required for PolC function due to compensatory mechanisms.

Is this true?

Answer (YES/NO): NO